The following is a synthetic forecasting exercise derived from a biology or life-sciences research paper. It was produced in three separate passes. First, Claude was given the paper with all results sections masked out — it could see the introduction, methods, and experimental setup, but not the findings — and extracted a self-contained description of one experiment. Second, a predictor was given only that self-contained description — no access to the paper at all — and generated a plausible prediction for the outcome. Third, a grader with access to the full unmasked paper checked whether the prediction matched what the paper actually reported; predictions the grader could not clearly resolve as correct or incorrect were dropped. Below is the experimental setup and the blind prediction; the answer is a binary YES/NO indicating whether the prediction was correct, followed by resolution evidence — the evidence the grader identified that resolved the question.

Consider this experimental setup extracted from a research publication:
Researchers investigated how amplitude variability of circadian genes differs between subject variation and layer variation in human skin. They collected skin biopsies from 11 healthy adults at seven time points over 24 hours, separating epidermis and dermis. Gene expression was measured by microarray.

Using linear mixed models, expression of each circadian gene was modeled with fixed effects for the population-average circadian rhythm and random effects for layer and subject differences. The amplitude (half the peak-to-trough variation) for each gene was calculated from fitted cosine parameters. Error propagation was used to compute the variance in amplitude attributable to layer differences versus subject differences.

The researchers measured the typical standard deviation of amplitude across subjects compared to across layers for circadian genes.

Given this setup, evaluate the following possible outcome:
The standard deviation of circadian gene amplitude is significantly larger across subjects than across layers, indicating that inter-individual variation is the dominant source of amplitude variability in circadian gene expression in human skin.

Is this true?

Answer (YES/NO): YES